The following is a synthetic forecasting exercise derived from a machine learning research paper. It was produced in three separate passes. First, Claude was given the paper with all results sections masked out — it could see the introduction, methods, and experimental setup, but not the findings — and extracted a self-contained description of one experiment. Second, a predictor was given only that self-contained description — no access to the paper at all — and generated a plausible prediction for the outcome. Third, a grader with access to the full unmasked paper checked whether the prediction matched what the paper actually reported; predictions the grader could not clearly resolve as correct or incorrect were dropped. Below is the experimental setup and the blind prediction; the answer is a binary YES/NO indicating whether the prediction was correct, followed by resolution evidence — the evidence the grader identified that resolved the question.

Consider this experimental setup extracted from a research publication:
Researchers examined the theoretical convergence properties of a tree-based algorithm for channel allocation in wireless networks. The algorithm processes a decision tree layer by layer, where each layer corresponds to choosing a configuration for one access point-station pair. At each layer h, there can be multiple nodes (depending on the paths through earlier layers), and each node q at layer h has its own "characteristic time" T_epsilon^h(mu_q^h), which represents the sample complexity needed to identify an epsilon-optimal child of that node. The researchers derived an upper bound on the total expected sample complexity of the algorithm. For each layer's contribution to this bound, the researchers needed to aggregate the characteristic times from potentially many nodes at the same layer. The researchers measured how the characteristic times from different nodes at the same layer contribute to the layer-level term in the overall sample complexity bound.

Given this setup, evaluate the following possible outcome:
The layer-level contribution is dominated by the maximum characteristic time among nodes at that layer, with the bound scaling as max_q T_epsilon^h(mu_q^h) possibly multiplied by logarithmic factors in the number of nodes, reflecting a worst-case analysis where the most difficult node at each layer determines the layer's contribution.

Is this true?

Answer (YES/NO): YES